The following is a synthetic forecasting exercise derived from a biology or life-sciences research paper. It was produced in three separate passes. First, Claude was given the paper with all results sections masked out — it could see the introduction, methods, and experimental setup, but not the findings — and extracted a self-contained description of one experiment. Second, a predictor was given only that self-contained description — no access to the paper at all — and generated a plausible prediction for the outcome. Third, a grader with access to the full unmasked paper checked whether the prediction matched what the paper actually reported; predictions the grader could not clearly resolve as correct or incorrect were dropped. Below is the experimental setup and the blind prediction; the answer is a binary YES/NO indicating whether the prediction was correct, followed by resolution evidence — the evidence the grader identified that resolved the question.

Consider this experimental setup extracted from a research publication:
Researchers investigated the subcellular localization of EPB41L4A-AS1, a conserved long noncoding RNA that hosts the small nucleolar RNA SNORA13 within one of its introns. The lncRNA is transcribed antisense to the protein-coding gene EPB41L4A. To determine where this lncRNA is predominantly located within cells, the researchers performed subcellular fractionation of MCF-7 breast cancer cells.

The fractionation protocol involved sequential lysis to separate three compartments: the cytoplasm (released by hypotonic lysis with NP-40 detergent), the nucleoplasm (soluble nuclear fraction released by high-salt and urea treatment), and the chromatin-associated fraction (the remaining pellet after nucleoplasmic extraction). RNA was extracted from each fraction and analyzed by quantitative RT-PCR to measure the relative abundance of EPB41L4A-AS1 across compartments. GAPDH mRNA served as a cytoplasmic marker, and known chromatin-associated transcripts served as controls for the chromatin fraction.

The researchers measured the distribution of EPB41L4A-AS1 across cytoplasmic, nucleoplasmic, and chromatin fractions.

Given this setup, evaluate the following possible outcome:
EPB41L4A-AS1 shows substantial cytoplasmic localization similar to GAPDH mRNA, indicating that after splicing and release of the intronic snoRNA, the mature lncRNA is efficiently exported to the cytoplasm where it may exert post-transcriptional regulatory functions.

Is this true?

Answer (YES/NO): NO